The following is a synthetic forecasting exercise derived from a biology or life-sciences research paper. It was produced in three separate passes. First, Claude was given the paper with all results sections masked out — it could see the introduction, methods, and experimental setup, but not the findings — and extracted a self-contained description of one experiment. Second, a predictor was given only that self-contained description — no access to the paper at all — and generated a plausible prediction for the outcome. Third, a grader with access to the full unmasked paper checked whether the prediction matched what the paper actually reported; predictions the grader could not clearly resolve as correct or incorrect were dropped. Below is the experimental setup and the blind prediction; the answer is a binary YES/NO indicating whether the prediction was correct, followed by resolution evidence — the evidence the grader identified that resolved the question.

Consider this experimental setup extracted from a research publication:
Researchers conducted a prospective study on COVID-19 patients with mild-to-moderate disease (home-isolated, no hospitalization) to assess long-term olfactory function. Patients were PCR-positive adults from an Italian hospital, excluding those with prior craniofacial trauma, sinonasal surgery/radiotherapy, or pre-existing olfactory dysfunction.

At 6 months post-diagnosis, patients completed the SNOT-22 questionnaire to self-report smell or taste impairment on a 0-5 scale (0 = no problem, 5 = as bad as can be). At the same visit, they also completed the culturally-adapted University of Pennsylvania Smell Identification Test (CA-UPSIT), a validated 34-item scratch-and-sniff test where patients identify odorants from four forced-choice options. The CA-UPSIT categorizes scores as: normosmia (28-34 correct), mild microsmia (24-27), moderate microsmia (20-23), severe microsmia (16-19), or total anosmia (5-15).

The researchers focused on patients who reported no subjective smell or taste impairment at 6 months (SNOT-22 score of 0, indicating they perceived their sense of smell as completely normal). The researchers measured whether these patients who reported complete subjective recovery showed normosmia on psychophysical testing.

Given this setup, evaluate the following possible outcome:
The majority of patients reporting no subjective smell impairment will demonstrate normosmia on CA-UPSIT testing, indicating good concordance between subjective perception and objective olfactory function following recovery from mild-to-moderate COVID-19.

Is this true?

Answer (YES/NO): NO